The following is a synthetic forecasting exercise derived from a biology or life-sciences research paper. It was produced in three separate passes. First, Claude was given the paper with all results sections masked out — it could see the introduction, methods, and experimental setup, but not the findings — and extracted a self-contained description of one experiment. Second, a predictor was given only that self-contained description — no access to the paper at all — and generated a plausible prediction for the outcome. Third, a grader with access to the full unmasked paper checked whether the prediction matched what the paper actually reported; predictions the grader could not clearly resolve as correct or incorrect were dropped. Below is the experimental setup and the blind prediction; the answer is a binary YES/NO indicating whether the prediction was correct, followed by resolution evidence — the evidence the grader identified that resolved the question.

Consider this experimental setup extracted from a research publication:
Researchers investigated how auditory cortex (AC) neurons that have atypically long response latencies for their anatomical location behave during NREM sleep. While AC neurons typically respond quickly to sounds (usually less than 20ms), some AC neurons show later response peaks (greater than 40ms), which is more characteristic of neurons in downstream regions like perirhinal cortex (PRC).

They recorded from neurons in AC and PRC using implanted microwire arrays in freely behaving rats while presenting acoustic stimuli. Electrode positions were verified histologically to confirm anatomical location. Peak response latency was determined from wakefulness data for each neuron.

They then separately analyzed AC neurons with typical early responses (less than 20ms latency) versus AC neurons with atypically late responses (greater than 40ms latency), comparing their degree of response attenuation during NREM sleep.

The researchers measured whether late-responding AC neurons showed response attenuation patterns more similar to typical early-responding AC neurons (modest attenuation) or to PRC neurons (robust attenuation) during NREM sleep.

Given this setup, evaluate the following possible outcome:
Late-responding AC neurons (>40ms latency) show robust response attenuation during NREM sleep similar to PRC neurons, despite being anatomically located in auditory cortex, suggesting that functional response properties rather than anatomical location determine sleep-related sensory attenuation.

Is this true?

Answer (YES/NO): YES